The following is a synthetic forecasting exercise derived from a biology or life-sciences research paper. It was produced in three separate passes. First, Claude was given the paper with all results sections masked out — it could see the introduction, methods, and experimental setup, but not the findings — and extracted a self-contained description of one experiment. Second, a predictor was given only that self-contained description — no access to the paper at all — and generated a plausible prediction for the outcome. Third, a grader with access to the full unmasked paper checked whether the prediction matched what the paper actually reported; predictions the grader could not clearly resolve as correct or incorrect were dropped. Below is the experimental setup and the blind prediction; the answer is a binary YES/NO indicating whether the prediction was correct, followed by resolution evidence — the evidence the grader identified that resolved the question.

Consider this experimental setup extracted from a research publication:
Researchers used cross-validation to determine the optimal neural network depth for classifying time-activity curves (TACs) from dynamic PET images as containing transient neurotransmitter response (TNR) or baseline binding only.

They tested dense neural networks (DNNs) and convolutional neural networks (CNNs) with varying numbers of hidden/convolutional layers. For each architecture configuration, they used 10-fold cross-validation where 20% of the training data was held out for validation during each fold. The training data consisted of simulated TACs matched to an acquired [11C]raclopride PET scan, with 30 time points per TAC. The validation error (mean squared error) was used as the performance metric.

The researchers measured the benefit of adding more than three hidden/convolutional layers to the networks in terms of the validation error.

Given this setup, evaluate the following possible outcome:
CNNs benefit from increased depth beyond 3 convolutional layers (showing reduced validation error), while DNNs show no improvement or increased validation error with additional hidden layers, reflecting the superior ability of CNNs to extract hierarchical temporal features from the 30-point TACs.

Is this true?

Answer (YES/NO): NO